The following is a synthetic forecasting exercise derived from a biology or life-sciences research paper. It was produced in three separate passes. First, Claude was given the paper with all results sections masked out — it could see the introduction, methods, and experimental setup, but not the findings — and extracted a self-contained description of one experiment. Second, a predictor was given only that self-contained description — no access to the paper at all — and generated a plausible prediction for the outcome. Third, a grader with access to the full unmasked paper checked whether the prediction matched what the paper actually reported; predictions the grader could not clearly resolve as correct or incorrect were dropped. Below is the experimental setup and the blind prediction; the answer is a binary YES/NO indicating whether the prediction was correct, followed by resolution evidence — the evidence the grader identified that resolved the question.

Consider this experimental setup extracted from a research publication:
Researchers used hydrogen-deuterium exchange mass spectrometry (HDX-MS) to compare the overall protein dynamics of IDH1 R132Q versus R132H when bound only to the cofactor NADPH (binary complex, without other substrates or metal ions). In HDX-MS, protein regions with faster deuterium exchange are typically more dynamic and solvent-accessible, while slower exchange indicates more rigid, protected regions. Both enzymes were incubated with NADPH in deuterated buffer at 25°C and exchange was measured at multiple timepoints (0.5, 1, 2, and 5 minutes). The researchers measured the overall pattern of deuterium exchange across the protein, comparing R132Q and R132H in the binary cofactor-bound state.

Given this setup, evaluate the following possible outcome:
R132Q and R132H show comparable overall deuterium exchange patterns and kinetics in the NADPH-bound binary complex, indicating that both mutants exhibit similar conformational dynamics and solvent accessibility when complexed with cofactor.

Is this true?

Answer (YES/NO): NO